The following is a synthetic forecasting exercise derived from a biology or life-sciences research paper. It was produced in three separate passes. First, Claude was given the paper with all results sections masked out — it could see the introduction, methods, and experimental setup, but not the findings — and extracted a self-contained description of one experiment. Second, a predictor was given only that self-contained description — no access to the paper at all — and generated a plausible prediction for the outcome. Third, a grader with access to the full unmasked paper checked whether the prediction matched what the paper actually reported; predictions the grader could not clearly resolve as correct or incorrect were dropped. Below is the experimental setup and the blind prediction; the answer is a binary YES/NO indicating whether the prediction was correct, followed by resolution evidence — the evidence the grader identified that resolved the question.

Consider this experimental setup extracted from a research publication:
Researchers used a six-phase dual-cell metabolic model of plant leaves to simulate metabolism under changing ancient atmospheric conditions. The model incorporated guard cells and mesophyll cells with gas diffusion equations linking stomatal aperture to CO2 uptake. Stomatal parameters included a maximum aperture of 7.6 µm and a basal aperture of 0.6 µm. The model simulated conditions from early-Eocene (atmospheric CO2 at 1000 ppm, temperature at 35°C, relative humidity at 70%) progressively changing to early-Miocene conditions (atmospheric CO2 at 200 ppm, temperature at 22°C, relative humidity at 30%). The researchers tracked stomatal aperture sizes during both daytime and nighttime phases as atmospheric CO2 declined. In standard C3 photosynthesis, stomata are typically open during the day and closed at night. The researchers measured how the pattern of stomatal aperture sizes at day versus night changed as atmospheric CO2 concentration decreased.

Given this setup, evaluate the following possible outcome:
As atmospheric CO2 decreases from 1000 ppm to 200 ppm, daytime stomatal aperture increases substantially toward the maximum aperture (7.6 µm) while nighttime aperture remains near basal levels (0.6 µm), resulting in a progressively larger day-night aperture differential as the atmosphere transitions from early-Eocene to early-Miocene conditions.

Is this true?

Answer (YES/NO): NO